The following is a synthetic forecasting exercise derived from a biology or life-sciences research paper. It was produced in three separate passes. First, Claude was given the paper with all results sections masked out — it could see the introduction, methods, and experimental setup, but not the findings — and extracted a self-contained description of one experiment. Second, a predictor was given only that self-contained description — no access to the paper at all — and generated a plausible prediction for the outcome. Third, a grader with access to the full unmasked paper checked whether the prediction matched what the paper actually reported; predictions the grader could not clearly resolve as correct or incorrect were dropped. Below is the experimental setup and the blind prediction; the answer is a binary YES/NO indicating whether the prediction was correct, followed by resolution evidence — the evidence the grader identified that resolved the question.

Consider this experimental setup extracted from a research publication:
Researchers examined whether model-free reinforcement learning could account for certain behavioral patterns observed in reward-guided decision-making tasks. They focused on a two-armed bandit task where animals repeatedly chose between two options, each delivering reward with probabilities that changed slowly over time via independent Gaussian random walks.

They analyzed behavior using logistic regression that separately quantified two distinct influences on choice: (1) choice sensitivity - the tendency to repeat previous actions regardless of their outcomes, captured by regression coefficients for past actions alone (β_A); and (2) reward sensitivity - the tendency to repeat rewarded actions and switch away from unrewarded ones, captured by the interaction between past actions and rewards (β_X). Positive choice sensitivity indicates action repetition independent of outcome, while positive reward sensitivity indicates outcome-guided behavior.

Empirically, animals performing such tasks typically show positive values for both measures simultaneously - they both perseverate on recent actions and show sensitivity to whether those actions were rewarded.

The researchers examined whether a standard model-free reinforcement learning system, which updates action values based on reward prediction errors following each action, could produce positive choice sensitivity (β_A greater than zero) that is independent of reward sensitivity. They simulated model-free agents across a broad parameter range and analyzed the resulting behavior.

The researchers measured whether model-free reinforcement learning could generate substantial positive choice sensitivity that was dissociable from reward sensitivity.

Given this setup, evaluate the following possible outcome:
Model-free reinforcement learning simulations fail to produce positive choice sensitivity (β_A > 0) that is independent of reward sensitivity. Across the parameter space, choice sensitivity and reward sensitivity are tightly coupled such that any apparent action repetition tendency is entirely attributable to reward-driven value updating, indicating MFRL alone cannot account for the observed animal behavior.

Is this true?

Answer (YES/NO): YES